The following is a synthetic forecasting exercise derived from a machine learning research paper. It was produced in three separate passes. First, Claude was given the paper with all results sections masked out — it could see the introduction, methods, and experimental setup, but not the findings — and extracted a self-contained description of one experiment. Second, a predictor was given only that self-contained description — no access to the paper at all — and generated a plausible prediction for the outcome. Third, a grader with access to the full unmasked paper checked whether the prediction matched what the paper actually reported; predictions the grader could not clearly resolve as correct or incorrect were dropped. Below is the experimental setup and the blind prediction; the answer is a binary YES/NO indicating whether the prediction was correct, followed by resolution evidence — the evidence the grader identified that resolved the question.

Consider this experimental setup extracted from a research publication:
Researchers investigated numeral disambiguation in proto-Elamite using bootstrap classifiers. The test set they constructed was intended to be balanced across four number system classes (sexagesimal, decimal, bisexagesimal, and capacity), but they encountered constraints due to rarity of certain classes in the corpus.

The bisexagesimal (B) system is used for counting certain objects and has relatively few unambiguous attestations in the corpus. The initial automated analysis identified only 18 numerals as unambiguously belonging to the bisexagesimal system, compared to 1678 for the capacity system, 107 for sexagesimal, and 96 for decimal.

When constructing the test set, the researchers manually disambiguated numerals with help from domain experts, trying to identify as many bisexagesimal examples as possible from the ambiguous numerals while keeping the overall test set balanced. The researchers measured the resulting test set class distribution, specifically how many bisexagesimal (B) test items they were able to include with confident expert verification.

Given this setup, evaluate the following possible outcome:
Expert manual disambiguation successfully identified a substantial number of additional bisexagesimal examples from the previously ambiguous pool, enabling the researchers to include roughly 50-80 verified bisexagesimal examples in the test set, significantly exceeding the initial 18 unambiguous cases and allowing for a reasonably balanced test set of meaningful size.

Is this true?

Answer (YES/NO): NO